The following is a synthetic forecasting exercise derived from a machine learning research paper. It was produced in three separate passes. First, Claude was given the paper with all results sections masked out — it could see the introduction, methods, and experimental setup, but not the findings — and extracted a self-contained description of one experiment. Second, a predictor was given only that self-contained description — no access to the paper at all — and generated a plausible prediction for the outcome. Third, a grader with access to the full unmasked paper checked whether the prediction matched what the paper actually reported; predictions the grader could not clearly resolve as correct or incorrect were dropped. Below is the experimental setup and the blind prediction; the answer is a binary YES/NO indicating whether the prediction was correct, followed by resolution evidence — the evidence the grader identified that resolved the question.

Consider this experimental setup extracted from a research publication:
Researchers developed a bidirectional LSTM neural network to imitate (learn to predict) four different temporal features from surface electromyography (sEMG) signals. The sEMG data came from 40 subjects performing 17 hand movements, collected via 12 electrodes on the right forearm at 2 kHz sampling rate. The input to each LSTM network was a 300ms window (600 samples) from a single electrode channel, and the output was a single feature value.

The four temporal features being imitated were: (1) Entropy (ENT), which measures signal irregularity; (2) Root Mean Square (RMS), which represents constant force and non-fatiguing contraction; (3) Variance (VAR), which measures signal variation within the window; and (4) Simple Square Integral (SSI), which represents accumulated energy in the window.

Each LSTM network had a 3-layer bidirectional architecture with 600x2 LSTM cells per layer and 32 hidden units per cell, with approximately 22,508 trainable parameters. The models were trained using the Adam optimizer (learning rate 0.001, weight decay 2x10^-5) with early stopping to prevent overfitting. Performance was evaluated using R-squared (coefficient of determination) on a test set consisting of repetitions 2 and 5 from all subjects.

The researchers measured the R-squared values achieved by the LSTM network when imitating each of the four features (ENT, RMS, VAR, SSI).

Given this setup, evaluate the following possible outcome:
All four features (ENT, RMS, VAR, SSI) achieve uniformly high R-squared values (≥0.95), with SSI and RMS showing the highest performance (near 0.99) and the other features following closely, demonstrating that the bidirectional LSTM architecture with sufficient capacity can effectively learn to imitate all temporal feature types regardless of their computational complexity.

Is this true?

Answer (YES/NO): NO